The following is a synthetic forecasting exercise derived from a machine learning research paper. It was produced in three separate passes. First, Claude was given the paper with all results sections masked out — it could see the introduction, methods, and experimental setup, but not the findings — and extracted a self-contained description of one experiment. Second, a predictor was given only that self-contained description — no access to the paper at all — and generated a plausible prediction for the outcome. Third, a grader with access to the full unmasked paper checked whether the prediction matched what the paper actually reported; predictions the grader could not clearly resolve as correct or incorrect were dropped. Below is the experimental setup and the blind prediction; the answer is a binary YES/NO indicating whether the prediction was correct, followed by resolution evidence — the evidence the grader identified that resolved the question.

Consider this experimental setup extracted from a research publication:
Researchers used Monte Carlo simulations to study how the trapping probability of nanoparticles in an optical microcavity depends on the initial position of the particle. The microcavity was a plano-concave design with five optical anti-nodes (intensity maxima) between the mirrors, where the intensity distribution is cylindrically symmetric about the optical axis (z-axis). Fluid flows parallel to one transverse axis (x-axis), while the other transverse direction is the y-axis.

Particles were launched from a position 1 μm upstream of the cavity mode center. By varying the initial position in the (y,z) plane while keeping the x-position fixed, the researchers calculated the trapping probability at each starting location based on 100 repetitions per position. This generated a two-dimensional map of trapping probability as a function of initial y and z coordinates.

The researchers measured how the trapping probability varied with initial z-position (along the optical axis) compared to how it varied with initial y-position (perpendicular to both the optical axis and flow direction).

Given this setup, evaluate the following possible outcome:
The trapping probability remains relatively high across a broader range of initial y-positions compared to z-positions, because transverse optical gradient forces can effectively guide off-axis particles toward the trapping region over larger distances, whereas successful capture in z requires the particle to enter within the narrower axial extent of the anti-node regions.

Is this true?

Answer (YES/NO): NO